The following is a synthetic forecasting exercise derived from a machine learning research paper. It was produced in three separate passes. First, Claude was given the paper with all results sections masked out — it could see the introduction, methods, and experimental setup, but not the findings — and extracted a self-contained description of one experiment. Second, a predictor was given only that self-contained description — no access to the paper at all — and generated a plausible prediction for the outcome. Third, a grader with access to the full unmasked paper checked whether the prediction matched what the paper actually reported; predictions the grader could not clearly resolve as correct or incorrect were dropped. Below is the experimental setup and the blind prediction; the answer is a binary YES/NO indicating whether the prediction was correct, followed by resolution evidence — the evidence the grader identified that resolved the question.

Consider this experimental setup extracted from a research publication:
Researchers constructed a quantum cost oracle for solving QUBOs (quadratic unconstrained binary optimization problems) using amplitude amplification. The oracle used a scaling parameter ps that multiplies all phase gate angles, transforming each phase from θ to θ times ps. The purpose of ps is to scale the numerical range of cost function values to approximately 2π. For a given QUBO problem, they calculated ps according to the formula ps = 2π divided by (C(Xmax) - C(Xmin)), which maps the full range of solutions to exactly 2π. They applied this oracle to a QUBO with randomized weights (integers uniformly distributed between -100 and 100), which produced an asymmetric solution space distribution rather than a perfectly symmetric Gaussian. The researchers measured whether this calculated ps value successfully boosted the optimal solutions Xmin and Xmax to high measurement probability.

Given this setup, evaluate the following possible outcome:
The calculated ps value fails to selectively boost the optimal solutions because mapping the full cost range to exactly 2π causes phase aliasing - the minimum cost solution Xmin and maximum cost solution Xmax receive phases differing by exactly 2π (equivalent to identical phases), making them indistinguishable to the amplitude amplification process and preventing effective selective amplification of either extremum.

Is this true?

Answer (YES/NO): NO